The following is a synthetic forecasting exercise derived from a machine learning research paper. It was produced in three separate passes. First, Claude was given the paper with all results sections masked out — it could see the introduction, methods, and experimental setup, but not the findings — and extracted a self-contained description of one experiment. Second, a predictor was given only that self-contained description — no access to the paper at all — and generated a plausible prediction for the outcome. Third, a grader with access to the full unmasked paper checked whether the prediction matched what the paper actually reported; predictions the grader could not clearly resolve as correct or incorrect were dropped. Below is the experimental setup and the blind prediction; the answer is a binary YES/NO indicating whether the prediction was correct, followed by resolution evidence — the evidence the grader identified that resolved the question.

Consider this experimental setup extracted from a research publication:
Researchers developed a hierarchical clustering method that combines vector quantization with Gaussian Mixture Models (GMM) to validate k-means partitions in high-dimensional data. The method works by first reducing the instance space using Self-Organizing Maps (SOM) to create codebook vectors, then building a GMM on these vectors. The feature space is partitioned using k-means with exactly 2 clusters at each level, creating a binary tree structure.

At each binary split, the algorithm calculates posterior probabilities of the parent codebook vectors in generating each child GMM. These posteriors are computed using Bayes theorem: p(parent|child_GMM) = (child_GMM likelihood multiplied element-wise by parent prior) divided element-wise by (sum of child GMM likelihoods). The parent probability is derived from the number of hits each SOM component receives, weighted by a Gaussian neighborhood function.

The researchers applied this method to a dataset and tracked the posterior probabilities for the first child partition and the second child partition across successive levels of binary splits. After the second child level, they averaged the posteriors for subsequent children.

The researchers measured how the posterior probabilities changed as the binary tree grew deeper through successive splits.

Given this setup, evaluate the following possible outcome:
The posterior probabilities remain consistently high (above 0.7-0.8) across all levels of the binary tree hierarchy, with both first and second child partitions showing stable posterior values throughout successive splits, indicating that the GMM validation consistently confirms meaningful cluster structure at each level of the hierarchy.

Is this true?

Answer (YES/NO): NO